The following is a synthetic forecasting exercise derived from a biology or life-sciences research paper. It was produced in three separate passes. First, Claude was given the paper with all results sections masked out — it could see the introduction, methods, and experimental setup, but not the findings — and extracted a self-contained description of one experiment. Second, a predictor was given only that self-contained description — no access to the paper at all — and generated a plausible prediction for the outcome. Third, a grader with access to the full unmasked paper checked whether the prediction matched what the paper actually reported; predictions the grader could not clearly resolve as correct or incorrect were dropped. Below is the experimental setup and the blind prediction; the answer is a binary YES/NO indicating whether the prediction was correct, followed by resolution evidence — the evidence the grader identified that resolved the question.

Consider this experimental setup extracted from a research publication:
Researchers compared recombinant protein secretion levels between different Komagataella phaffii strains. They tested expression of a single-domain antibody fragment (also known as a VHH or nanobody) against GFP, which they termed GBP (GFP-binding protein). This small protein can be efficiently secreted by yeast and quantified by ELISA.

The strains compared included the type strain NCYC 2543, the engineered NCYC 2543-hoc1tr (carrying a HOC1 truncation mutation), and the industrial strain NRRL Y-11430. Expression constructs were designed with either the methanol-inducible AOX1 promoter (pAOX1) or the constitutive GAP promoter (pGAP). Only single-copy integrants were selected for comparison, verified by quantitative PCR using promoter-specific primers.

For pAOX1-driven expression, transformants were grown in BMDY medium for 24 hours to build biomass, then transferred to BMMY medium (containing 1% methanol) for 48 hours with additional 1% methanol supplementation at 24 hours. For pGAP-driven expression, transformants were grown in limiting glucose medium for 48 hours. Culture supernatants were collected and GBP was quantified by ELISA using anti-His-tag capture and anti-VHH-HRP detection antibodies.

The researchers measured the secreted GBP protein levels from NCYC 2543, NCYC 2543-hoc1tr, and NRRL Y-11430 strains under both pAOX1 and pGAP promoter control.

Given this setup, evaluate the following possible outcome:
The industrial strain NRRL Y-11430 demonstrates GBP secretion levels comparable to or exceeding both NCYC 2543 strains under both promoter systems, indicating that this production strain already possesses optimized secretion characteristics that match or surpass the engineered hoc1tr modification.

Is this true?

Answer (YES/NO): NO